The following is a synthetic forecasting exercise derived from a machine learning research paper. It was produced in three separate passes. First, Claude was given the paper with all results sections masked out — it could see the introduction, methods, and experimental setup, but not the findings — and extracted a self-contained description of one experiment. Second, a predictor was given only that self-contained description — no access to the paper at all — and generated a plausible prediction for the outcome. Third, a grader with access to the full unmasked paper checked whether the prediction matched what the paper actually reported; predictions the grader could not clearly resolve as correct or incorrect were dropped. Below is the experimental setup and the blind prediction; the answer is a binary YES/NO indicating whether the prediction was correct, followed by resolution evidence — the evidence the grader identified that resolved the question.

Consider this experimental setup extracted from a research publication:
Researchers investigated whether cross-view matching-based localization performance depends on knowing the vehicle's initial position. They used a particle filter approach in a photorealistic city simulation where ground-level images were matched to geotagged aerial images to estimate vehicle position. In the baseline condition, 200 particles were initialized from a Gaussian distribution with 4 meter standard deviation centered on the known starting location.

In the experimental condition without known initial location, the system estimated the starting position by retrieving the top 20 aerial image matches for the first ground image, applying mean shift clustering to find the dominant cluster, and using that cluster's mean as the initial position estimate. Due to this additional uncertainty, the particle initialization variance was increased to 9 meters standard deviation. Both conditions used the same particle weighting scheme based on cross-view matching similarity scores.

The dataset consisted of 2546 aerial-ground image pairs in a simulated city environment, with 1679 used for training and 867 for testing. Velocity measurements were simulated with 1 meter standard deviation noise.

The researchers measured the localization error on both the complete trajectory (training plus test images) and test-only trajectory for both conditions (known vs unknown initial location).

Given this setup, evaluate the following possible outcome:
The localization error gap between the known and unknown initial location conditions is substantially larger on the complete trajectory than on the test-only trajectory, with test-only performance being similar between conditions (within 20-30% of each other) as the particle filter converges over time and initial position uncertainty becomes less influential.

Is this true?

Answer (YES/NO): NO